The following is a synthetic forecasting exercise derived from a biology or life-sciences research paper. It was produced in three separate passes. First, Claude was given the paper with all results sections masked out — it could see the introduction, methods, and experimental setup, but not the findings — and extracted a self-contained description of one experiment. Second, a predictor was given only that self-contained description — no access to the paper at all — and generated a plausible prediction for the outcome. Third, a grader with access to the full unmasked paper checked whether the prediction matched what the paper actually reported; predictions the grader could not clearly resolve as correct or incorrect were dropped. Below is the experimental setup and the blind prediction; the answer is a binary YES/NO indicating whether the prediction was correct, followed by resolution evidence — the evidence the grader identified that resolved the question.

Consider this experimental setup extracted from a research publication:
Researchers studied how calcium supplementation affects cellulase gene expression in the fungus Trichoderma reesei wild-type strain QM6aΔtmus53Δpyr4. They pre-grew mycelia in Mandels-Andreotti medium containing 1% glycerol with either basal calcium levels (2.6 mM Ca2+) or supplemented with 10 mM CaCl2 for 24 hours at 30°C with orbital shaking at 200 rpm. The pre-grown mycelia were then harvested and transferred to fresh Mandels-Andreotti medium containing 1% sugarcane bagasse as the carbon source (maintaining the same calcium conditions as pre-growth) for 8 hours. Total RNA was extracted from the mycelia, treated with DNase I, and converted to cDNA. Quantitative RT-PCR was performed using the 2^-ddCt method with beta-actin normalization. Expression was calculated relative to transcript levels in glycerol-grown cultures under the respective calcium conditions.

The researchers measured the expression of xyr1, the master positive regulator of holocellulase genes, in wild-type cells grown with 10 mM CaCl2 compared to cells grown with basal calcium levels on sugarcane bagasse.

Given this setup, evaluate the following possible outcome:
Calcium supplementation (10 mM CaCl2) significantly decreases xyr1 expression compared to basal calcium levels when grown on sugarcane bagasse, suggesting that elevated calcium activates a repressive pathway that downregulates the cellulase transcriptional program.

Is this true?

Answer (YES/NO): NO